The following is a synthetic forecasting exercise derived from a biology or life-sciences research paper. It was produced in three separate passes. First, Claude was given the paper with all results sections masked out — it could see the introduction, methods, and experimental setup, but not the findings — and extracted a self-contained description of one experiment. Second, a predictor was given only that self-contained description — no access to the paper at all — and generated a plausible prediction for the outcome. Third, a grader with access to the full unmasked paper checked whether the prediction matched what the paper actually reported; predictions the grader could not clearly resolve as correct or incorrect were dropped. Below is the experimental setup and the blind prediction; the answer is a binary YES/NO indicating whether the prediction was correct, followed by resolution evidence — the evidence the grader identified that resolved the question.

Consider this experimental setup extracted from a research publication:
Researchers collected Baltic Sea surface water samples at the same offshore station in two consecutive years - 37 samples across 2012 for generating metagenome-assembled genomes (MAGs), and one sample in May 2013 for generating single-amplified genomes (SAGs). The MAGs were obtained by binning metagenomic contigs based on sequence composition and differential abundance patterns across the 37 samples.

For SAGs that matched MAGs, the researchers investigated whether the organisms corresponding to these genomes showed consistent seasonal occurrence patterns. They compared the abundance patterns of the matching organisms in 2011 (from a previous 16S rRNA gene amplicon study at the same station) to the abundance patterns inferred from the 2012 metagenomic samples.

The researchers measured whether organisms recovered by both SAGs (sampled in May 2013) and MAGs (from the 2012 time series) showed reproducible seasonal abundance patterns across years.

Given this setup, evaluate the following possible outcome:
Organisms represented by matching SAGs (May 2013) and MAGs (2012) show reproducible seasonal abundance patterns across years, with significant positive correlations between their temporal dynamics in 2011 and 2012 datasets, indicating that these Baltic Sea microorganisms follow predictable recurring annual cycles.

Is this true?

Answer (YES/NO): NO